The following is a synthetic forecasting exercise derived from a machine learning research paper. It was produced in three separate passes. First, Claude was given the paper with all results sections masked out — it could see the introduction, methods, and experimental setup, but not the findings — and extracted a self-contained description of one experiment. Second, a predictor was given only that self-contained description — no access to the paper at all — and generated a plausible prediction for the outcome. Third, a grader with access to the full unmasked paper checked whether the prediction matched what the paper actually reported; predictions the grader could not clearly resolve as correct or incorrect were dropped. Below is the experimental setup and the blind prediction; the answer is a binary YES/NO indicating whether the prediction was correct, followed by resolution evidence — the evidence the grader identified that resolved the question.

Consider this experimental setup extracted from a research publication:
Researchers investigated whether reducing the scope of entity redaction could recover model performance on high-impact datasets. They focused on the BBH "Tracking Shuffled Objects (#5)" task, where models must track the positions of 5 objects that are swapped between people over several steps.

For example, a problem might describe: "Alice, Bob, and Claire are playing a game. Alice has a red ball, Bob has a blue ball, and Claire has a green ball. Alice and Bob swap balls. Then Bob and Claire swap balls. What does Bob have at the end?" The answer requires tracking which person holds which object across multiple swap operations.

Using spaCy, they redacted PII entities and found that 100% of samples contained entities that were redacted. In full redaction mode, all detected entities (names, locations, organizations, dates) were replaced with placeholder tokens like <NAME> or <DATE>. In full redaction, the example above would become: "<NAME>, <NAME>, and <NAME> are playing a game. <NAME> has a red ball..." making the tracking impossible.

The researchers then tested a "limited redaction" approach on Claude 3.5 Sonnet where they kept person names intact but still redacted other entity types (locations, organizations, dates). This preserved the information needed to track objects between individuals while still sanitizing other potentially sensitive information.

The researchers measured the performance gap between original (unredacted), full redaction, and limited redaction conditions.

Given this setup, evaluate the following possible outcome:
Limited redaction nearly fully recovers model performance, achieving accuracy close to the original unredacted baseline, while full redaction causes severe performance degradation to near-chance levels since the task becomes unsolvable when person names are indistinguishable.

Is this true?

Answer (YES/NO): YES